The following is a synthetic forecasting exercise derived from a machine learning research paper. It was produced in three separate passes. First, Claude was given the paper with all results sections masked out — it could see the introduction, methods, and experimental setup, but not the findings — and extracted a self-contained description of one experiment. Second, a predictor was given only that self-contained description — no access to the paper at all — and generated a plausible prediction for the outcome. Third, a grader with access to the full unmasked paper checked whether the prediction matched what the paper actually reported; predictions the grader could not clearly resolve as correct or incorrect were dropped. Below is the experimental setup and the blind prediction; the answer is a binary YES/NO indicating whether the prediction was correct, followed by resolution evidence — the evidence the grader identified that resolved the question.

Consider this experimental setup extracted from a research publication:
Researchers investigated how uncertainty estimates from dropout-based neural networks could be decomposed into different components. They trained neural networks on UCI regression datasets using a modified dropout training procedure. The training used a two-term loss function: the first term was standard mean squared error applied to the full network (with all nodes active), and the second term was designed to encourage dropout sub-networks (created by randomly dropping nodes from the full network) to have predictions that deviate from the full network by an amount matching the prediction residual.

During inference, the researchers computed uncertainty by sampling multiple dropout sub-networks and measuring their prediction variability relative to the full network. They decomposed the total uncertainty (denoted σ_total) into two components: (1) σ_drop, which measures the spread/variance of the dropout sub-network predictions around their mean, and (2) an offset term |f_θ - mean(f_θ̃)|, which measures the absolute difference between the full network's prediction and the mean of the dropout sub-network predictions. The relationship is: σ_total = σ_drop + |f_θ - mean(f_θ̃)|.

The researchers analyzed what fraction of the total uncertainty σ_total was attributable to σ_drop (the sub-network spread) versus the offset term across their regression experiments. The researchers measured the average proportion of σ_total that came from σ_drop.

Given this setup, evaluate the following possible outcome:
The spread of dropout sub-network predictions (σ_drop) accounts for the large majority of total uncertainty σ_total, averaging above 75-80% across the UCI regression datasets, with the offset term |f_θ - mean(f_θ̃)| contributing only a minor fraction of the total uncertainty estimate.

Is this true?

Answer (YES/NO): YES